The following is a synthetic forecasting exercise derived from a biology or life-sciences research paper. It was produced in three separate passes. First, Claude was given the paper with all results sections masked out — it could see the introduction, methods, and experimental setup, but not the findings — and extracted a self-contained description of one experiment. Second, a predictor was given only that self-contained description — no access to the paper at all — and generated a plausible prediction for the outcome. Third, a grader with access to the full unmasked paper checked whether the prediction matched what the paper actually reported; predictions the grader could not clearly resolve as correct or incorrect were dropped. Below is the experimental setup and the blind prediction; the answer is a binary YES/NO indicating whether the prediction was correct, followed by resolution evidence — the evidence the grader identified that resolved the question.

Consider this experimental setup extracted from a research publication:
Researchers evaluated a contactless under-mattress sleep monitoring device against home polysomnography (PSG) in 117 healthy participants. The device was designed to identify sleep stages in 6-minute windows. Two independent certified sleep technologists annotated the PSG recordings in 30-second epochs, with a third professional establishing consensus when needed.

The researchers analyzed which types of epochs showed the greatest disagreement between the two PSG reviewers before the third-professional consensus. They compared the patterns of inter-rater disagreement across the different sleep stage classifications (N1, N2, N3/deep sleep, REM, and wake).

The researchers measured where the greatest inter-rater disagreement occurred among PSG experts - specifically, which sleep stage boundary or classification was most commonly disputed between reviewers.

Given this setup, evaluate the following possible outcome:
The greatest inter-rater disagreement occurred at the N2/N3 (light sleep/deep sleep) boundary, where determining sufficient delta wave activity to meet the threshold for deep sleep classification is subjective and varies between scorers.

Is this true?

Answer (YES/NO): NO